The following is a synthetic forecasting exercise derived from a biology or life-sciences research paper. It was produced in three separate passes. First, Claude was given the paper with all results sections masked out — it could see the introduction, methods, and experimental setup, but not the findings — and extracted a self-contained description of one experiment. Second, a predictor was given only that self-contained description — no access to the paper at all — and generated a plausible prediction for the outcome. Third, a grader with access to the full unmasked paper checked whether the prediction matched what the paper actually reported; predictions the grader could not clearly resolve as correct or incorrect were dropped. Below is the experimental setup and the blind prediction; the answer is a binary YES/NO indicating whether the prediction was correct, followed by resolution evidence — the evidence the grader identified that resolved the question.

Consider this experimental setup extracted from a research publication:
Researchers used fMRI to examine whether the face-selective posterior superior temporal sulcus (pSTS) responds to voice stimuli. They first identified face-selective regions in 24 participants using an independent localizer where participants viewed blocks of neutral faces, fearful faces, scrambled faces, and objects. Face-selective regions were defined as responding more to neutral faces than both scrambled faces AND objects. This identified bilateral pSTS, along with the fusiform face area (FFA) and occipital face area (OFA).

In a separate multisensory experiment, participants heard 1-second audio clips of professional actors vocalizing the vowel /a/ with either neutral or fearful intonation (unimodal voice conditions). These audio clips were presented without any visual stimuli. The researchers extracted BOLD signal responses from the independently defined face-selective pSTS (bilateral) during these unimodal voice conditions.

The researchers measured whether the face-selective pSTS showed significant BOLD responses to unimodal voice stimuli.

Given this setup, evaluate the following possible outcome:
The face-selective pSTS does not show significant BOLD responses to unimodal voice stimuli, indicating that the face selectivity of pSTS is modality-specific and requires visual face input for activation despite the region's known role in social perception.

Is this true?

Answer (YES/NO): NO